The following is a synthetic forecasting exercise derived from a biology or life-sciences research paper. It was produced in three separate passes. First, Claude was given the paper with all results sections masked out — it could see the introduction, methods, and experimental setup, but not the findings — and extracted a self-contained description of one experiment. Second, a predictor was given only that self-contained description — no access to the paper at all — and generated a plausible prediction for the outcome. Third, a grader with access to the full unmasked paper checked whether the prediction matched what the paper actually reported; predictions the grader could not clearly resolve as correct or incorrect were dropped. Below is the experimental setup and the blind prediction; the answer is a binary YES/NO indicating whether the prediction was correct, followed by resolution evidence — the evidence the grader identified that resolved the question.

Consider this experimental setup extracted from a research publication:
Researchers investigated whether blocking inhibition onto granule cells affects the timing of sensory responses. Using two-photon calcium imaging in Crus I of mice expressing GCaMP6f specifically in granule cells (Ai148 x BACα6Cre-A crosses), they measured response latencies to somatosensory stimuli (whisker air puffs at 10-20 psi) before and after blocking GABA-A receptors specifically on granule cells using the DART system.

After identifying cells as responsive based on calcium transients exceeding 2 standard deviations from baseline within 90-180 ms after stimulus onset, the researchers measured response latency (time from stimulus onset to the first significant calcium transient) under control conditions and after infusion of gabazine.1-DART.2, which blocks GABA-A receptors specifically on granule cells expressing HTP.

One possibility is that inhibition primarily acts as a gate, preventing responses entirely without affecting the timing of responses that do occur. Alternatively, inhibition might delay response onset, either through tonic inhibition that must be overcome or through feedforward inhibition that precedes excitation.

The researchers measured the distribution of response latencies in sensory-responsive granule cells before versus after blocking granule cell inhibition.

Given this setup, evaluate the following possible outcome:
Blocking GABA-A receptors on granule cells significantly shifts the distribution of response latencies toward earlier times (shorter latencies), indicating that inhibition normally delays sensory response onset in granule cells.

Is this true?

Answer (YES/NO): YES